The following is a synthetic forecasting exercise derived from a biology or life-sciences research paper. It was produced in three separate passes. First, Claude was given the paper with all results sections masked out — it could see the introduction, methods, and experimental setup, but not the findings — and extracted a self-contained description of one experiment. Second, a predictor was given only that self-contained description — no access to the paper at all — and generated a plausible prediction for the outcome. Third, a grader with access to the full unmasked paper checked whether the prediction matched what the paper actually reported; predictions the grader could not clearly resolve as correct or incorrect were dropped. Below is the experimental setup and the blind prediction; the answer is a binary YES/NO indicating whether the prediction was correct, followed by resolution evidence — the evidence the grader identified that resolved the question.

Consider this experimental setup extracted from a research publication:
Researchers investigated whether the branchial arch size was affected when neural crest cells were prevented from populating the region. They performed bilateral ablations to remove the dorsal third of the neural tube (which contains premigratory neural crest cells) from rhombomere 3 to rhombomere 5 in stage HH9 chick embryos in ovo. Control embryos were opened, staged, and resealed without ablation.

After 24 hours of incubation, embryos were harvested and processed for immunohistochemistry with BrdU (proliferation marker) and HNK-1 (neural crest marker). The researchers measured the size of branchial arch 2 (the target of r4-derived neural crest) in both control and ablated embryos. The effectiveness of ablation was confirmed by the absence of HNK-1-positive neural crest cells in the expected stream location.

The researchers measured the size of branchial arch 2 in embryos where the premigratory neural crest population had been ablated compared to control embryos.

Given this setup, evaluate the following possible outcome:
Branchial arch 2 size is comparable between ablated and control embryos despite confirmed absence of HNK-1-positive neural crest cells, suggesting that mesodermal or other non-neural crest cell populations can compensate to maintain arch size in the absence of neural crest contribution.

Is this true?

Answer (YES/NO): NO